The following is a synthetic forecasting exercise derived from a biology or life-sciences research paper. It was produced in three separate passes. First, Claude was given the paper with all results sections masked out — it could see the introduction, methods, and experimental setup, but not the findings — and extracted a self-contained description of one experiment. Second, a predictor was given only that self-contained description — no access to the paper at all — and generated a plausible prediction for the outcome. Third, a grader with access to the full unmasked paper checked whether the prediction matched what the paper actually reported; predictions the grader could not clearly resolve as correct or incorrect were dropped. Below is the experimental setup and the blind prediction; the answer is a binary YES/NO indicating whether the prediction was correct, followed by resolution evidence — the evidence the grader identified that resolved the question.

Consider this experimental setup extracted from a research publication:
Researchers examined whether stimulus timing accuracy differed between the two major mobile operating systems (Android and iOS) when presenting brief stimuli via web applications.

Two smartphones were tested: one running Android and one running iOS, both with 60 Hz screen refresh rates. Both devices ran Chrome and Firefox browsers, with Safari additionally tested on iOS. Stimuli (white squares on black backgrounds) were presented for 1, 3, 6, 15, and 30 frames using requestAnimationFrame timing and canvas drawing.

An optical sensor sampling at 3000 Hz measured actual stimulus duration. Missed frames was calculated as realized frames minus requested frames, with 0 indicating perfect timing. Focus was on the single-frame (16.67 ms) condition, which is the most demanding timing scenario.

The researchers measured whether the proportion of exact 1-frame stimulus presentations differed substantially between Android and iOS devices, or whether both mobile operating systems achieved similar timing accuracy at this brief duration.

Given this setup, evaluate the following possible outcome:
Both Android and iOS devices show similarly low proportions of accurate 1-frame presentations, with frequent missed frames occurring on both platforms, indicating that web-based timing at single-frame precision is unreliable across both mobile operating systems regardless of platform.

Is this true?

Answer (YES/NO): NO